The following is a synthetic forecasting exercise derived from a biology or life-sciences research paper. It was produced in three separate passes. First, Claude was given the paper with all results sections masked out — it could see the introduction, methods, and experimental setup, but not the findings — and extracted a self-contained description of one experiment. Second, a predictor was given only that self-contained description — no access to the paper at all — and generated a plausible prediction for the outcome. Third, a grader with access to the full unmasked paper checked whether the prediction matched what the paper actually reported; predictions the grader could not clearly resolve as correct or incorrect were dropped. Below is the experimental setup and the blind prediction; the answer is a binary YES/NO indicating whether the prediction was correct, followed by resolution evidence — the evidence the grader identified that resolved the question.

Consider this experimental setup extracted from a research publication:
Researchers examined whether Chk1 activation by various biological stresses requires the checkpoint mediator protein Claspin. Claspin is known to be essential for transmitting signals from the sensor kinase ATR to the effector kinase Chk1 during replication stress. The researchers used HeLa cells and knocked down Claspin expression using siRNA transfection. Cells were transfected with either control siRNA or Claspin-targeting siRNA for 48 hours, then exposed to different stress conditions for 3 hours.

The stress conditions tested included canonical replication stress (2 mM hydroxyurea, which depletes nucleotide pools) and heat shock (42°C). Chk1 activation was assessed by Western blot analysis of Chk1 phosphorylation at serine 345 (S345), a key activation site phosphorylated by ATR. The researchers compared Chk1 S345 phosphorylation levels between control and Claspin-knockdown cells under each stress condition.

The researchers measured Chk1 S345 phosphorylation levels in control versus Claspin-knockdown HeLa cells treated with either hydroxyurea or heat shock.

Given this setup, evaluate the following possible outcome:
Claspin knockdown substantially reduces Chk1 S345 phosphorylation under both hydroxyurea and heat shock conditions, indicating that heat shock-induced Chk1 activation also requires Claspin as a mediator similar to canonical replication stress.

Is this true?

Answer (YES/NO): YES